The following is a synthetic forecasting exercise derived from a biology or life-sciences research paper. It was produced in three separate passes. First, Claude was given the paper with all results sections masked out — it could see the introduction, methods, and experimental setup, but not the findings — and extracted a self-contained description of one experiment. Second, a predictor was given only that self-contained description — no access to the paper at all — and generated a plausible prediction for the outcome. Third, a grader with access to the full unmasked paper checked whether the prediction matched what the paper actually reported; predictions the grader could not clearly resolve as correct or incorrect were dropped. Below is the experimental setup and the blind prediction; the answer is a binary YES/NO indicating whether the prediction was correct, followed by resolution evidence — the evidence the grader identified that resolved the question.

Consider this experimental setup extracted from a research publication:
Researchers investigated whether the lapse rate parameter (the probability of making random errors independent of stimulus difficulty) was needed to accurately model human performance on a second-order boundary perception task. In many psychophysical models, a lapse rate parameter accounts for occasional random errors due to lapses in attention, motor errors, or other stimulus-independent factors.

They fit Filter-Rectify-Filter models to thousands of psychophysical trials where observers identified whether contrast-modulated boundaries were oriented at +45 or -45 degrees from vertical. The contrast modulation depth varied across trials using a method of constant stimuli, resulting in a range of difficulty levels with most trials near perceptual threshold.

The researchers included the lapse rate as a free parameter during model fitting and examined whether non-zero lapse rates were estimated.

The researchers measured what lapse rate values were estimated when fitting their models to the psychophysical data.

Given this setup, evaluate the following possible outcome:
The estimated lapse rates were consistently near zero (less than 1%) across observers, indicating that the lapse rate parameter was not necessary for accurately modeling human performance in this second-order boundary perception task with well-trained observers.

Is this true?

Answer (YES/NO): YES